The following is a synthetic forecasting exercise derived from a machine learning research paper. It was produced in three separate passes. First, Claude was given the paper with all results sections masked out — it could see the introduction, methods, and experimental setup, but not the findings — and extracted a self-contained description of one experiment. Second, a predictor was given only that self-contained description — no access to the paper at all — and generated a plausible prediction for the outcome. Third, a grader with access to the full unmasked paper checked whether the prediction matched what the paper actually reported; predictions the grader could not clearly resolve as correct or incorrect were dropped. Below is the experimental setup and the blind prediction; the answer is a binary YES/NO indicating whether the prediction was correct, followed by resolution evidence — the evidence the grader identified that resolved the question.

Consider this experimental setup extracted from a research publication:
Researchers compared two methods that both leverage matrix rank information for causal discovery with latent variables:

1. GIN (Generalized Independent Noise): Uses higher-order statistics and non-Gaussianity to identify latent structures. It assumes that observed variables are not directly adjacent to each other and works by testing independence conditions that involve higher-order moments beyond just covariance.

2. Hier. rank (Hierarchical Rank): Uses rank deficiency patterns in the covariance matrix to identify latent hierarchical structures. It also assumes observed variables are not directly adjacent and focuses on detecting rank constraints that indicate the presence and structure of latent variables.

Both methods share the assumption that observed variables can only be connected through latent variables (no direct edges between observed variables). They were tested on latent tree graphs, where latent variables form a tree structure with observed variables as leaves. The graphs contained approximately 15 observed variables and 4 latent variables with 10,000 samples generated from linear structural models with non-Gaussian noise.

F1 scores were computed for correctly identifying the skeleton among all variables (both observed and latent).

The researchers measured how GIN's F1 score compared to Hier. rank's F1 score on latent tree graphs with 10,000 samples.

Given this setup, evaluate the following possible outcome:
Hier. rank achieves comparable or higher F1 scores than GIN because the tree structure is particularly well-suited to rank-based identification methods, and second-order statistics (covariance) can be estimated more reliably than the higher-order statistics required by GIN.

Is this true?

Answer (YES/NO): YES